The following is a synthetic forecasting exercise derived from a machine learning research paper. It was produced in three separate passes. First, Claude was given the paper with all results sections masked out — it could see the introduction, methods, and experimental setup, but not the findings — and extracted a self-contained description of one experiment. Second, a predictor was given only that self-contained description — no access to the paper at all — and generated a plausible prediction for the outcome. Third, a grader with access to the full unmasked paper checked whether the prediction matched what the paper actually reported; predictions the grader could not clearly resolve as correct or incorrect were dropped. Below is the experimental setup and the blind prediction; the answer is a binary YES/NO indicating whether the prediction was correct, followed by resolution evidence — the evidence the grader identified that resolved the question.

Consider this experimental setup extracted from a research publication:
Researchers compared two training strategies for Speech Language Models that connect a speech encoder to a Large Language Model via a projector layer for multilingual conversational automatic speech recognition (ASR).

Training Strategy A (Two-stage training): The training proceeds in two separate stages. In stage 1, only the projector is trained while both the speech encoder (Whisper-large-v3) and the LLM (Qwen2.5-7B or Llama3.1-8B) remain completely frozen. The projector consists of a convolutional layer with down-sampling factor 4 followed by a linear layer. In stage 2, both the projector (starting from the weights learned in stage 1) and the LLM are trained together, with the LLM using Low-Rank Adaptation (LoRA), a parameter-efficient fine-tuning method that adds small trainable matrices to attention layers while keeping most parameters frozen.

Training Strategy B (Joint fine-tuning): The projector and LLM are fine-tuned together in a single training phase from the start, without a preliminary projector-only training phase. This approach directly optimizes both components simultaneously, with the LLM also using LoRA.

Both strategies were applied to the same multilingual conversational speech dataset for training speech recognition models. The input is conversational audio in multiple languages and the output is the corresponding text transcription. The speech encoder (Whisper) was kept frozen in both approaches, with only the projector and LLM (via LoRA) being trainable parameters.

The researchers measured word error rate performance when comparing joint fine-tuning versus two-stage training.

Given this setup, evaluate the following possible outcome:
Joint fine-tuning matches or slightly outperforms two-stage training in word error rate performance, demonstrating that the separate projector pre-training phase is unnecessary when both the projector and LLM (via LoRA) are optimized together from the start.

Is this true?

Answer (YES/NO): YES